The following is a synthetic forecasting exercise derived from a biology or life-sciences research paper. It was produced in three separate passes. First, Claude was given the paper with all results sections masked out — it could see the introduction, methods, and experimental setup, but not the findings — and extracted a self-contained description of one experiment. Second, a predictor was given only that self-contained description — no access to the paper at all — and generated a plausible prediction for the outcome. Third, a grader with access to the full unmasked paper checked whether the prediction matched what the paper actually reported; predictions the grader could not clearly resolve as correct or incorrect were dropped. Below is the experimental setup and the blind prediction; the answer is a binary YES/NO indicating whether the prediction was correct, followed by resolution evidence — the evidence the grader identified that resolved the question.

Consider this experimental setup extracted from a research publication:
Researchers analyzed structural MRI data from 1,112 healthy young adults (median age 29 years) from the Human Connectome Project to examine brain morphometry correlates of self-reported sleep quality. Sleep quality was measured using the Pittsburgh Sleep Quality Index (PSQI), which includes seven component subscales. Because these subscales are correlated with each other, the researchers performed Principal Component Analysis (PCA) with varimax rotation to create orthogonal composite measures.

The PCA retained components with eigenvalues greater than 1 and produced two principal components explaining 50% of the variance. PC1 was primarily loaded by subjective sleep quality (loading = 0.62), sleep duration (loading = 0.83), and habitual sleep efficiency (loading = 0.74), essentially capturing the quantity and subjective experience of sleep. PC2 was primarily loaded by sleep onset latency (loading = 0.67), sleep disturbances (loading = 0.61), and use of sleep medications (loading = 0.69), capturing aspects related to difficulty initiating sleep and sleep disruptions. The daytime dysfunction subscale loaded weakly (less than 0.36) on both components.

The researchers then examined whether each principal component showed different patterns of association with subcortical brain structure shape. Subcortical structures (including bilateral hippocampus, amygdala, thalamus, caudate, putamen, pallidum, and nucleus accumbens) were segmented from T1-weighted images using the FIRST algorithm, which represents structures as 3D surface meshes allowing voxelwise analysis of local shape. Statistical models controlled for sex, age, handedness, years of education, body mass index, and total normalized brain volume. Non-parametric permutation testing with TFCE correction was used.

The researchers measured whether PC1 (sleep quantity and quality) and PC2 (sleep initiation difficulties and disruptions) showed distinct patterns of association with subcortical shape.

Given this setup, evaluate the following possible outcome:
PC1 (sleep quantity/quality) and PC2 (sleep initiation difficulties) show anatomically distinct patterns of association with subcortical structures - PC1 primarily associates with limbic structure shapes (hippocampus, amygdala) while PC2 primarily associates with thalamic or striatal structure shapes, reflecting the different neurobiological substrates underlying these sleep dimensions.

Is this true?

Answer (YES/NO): NO